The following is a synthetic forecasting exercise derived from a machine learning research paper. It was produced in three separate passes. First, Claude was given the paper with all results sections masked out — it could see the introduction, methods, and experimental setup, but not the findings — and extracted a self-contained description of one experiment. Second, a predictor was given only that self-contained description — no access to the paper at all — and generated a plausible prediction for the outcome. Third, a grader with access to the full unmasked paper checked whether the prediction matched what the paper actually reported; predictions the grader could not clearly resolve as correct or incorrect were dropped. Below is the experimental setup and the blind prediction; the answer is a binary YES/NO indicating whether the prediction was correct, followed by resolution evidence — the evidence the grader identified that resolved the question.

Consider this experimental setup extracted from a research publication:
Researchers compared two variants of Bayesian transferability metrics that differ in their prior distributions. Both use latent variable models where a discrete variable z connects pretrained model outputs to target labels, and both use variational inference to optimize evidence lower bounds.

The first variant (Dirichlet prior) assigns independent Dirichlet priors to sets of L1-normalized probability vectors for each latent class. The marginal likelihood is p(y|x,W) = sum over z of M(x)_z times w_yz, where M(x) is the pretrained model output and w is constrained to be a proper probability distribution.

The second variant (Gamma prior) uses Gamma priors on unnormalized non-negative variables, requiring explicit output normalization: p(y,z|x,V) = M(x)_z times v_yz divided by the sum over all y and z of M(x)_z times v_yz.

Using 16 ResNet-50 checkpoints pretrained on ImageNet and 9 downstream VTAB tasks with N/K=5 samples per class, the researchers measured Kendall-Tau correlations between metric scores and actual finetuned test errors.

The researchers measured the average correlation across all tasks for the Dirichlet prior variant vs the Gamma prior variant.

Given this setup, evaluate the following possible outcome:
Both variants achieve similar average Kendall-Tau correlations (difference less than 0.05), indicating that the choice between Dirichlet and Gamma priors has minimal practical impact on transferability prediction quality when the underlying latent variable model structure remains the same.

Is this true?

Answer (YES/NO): YES